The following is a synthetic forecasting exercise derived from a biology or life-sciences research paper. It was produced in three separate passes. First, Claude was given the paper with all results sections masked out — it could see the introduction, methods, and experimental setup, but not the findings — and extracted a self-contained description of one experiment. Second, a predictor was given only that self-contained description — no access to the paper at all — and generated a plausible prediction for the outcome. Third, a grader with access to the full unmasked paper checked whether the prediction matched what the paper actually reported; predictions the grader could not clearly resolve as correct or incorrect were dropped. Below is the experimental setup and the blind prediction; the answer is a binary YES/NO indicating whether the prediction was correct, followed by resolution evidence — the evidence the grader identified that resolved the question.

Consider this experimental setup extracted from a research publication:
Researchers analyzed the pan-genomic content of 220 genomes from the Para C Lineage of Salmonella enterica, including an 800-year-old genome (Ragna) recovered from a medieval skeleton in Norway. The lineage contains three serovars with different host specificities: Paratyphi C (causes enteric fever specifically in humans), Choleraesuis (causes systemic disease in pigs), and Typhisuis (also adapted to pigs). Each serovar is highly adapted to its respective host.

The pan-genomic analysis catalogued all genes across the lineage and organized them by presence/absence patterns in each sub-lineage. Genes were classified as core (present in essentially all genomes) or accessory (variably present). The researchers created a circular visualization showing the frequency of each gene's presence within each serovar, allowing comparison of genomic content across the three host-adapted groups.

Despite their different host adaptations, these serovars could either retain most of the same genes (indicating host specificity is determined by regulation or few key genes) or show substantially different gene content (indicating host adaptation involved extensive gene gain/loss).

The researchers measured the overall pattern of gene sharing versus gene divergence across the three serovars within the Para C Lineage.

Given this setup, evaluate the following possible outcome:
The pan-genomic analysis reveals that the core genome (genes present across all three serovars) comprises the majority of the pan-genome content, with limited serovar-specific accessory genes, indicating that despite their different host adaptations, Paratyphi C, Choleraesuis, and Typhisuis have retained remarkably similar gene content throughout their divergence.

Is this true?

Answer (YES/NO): YES